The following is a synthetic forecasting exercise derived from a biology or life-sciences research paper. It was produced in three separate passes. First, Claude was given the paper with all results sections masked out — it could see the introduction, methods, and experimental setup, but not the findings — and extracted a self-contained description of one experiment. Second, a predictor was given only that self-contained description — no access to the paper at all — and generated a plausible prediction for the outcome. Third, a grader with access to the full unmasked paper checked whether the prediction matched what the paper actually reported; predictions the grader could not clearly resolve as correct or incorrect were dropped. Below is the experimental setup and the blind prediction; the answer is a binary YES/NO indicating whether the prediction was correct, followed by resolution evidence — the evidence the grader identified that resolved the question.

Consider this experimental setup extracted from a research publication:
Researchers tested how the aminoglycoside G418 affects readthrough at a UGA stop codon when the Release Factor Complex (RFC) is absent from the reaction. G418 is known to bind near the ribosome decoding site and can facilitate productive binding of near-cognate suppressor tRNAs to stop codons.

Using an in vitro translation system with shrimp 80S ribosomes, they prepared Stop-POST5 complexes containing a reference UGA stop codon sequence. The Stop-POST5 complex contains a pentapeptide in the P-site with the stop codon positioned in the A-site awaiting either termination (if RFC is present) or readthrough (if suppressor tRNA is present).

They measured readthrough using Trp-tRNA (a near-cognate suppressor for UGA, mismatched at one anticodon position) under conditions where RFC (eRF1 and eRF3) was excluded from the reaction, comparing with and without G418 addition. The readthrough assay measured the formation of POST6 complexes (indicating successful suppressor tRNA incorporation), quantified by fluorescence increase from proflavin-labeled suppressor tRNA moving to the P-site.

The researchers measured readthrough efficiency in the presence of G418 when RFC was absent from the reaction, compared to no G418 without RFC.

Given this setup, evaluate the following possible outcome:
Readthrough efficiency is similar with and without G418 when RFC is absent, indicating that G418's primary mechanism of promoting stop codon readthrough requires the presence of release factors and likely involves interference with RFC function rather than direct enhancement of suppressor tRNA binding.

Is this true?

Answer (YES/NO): NO